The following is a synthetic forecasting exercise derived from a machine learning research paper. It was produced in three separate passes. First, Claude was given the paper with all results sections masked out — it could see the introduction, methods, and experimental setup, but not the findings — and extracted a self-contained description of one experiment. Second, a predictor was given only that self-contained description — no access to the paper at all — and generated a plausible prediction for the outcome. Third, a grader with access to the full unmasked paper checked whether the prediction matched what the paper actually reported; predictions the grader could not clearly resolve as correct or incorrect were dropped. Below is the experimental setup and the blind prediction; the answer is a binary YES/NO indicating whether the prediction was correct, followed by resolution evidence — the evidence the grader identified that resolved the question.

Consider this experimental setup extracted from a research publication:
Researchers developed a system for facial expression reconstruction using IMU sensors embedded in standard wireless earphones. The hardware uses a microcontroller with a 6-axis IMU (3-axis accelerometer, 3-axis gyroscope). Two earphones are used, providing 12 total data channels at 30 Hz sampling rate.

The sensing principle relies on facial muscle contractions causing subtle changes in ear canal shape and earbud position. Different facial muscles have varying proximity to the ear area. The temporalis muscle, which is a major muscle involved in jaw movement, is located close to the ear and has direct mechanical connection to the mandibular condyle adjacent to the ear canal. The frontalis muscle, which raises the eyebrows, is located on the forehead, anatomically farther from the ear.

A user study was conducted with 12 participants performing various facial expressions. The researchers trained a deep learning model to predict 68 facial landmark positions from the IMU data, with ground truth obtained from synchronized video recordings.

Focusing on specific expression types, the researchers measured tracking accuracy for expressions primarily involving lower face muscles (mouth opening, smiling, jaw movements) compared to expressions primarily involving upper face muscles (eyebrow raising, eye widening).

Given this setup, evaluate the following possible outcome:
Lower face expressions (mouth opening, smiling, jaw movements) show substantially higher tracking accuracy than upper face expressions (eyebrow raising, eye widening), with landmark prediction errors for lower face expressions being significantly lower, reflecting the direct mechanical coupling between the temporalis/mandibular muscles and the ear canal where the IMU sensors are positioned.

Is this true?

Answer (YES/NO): NO